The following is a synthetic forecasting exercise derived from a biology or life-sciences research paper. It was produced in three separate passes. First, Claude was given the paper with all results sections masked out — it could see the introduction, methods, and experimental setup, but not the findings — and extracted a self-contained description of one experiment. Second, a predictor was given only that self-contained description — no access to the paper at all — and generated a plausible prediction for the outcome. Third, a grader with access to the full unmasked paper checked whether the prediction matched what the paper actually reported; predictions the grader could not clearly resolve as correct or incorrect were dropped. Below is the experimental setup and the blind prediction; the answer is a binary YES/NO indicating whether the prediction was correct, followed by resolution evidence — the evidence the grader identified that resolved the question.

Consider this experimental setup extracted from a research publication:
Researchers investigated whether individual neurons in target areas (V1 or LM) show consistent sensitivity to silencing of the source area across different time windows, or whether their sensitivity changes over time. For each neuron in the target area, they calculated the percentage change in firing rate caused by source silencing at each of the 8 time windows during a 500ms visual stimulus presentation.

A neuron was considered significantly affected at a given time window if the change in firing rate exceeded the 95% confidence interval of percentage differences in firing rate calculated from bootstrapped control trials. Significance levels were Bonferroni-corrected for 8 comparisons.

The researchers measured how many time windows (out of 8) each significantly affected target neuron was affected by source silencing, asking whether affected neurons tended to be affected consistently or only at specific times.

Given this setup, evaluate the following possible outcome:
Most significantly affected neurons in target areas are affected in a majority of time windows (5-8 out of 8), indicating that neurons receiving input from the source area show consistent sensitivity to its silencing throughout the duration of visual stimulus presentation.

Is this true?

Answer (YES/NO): NO